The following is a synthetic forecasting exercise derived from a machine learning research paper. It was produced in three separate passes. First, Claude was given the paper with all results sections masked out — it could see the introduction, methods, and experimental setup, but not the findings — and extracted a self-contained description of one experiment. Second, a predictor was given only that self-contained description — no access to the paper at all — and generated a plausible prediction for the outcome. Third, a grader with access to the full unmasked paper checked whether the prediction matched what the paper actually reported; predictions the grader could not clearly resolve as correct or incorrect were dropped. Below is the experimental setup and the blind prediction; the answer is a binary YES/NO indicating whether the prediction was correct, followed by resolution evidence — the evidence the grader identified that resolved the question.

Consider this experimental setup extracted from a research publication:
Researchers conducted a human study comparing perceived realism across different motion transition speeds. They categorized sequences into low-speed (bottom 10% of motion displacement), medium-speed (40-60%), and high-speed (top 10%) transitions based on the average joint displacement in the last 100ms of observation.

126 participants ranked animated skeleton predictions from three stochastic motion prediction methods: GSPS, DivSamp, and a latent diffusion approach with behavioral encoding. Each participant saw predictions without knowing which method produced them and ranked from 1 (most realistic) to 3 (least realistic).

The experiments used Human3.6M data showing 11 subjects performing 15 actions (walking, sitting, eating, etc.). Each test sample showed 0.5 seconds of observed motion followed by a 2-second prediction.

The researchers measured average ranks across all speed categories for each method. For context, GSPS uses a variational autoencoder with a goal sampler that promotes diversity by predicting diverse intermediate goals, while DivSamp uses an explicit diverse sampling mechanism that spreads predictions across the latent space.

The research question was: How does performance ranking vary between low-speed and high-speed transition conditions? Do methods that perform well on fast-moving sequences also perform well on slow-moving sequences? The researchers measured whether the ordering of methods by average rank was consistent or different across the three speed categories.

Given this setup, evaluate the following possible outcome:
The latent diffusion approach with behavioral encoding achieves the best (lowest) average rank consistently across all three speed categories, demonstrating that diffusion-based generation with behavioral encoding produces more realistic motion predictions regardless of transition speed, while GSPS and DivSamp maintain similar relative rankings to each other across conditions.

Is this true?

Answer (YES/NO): YES